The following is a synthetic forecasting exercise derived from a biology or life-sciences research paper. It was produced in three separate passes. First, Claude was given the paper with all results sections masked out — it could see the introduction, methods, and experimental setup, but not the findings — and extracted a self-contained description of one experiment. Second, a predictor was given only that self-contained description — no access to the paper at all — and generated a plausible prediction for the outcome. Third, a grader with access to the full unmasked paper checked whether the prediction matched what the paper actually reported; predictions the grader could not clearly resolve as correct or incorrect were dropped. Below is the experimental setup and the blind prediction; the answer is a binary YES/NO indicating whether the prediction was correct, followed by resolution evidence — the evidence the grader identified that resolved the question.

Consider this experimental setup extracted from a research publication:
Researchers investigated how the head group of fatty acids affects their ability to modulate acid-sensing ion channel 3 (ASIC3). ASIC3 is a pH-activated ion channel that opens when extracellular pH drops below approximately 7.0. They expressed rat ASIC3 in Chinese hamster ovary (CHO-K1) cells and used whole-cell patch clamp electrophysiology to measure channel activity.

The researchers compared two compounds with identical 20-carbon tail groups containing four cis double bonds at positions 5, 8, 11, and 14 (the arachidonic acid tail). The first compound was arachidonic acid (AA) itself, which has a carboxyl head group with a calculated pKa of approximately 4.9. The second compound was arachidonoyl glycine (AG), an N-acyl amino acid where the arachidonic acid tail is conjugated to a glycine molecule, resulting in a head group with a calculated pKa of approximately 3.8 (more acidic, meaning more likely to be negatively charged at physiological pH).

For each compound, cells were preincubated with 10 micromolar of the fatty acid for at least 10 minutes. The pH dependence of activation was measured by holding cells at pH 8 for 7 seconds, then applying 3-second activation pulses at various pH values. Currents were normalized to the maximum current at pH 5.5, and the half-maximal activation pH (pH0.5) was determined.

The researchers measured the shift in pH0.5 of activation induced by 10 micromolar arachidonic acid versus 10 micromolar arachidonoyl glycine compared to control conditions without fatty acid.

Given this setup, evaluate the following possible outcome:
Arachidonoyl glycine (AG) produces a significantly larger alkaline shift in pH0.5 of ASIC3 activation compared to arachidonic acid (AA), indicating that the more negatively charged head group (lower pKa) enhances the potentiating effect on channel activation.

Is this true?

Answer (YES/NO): YES